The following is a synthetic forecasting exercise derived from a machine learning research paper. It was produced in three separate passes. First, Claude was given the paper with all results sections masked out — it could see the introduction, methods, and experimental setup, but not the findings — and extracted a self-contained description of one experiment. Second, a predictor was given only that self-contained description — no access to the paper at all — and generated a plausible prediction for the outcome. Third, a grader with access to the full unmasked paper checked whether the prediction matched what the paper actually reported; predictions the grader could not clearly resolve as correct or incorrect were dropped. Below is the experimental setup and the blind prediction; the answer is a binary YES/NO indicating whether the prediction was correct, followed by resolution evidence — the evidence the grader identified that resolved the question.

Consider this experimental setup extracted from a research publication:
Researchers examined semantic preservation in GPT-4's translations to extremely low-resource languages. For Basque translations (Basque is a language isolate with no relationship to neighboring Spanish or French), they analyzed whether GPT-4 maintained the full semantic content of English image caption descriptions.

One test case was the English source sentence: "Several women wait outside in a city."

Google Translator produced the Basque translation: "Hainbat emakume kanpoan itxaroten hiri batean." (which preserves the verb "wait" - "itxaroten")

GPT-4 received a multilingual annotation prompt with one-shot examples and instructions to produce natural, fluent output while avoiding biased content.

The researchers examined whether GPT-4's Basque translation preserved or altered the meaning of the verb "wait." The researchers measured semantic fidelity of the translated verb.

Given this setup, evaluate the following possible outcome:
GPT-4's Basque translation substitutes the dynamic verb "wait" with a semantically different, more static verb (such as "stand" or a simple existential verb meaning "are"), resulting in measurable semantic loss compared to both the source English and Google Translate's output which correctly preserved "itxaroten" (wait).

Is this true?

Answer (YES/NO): YES